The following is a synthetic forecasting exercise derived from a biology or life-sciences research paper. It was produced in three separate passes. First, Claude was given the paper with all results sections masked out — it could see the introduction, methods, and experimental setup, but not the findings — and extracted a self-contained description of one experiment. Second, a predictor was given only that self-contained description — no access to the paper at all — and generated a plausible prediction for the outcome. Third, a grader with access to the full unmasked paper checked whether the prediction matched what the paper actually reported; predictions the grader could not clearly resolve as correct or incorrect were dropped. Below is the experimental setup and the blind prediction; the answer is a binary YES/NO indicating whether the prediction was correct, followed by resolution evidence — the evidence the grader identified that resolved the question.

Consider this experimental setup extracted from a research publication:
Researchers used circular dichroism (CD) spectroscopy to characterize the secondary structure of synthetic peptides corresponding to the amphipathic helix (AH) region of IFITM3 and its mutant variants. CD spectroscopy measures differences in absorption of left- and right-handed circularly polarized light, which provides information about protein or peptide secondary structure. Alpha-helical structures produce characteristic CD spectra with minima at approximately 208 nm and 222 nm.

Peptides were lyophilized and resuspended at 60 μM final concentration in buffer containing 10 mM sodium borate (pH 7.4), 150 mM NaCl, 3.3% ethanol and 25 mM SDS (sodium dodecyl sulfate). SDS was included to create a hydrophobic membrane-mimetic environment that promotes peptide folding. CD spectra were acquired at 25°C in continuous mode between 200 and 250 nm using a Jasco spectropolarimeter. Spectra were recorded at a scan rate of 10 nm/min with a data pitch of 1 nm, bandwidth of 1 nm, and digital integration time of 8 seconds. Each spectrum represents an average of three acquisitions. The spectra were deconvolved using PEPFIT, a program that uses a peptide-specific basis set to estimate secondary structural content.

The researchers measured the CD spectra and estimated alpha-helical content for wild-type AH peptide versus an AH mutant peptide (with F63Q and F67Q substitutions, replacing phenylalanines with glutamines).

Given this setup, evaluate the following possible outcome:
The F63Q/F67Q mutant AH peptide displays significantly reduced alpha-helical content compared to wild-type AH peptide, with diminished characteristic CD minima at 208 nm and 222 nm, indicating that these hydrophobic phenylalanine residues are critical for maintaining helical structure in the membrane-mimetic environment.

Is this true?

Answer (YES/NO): YES